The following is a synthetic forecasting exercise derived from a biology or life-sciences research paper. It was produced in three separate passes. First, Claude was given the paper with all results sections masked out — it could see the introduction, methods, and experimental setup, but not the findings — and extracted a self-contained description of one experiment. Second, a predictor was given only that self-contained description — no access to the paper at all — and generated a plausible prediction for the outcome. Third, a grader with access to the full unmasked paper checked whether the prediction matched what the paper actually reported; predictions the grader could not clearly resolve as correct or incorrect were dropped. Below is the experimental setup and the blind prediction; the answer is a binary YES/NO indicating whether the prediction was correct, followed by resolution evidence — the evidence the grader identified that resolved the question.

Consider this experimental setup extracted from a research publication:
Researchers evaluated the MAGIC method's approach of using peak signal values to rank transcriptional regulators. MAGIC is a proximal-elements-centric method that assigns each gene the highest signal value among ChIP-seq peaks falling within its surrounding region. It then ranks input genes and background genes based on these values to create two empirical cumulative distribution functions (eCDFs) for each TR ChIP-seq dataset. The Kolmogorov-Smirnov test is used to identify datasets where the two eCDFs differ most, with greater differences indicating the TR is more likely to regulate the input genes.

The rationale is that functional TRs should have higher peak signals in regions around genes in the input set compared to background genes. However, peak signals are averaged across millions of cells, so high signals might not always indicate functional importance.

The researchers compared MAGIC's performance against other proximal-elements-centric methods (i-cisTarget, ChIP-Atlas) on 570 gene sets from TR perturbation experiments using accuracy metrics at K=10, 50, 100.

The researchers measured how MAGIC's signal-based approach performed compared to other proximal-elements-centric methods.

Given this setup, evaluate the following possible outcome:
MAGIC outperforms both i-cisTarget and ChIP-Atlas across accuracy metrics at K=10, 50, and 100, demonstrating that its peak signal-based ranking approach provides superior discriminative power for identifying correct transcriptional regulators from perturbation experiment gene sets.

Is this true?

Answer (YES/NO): NO